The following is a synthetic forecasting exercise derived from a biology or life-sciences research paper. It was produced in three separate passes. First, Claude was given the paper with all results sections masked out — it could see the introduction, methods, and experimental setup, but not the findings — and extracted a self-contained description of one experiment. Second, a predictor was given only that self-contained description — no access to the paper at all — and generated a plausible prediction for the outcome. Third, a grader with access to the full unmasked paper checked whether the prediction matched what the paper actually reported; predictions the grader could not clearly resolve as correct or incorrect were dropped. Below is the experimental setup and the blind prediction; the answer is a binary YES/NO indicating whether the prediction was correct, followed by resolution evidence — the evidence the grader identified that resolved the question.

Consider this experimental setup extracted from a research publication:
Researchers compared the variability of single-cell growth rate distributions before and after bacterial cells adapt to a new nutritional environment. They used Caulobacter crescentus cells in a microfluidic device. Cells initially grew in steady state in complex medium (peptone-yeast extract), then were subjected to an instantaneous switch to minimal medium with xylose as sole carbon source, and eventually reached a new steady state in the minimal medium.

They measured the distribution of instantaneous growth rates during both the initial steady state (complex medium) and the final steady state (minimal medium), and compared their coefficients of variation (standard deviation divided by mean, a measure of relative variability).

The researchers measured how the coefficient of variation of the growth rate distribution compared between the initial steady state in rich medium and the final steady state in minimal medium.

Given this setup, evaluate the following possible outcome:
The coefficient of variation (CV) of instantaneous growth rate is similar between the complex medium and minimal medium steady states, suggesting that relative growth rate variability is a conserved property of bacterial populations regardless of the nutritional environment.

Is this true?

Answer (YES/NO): NO